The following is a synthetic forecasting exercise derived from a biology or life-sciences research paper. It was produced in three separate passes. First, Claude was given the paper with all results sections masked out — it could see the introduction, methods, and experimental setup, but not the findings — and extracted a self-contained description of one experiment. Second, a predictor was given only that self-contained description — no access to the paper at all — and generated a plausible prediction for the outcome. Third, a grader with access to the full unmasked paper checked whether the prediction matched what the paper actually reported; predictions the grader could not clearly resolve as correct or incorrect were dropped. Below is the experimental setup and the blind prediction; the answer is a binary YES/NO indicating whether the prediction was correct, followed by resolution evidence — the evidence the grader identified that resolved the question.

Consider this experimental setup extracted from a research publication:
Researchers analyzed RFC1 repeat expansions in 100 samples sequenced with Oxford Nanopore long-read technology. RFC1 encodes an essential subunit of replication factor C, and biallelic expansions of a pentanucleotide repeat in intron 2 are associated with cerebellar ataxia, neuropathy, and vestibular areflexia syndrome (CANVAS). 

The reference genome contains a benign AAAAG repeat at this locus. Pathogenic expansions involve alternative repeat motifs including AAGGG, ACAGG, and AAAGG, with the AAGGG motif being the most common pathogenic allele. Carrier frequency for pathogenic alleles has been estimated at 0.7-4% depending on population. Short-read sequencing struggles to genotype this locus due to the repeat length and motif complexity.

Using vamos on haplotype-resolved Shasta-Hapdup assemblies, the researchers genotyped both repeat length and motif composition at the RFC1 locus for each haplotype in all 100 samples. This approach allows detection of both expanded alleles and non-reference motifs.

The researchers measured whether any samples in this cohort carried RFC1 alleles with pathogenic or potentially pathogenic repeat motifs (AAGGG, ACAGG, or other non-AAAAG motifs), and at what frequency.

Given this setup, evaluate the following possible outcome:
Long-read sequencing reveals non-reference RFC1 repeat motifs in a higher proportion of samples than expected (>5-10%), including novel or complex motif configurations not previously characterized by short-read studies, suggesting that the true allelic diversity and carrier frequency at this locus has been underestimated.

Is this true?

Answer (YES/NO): NO